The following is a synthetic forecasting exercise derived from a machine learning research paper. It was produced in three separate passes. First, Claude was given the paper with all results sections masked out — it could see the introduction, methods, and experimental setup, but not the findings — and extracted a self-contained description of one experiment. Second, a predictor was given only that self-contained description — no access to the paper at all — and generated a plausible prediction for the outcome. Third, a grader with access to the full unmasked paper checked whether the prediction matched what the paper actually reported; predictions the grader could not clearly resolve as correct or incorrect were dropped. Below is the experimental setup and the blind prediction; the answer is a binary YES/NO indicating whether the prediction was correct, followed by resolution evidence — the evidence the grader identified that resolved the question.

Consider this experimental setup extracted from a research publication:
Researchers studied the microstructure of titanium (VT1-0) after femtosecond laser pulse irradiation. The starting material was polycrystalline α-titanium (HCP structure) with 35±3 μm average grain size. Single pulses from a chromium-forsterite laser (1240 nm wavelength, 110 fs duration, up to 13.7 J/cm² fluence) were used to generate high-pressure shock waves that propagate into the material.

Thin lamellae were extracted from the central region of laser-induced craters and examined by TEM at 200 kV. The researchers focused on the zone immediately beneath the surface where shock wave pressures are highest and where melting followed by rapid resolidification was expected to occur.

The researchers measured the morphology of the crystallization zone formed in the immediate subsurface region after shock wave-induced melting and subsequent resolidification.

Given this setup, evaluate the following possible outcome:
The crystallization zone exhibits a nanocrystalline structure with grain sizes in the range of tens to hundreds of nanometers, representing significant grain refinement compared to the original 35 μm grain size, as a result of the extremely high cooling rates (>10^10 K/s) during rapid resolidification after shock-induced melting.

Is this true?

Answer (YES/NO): YES